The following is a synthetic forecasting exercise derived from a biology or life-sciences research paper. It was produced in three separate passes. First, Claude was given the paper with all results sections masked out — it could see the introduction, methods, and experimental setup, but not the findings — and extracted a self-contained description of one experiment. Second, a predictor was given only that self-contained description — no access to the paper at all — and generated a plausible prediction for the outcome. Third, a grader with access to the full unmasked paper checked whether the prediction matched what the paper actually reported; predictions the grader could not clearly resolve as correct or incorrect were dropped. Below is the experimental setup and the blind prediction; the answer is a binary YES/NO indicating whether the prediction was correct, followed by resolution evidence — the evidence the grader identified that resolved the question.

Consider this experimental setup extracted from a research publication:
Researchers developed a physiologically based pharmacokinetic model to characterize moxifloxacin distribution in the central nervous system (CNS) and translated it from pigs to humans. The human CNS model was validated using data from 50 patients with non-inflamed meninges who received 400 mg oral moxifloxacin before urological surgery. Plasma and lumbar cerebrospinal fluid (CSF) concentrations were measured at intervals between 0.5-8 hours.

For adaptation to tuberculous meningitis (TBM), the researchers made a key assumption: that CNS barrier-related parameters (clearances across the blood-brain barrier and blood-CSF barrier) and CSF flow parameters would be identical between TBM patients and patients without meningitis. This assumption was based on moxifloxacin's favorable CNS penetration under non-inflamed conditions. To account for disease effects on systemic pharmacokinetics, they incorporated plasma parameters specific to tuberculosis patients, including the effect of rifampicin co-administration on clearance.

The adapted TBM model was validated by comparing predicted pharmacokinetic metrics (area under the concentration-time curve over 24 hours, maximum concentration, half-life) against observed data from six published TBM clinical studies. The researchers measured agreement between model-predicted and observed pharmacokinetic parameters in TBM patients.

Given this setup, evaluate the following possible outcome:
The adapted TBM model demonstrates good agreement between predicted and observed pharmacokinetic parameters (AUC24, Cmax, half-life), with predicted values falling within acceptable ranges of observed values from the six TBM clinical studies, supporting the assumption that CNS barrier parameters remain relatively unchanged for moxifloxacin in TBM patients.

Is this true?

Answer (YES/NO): YES